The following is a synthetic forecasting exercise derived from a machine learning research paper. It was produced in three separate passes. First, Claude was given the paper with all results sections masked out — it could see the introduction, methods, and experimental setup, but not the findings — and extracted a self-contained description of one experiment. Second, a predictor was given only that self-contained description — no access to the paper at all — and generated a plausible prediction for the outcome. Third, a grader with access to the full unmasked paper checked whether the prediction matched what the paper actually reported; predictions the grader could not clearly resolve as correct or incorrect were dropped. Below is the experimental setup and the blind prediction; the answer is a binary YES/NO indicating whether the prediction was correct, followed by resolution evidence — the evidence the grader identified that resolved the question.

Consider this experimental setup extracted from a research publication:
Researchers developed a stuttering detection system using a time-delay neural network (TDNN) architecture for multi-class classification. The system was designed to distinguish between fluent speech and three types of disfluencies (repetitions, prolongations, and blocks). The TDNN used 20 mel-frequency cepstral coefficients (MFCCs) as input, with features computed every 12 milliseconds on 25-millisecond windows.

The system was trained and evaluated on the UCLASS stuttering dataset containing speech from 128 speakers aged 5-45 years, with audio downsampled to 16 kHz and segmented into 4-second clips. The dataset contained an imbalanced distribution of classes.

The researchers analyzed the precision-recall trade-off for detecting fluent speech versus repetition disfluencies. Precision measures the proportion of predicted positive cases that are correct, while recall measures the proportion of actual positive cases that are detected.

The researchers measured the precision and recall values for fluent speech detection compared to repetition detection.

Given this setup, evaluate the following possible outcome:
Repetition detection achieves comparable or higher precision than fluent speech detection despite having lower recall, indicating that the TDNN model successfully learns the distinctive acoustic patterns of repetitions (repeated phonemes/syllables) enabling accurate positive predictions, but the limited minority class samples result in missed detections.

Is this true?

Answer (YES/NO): NO